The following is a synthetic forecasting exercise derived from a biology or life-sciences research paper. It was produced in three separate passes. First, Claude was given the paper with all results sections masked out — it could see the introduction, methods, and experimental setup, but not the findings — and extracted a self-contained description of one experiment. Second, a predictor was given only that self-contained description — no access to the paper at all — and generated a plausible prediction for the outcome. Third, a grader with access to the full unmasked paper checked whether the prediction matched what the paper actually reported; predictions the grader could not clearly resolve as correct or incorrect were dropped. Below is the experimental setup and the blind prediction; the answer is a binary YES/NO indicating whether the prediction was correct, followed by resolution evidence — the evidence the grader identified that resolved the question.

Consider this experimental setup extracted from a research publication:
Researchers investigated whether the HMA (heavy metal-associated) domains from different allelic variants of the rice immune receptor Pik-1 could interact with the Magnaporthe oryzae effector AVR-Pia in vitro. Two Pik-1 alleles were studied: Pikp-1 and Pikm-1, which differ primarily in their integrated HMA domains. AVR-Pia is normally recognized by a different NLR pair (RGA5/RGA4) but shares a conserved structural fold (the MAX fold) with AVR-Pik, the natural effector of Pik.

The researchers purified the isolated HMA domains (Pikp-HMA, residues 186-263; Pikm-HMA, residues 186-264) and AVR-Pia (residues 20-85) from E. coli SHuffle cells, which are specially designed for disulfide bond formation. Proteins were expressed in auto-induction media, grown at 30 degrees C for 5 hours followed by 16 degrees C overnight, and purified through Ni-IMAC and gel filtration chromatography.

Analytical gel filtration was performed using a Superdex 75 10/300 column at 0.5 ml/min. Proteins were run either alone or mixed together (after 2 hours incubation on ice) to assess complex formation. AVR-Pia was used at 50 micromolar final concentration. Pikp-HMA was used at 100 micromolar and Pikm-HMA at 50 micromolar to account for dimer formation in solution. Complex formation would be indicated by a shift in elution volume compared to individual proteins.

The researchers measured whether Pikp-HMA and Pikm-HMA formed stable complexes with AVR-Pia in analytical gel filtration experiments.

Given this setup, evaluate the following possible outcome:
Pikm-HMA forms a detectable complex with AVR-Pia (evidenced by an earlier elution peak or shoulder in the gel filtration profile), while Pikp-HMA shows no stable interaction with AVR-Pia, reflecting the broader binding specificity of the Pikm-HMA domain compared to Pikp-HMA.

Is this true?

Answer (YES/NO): NO